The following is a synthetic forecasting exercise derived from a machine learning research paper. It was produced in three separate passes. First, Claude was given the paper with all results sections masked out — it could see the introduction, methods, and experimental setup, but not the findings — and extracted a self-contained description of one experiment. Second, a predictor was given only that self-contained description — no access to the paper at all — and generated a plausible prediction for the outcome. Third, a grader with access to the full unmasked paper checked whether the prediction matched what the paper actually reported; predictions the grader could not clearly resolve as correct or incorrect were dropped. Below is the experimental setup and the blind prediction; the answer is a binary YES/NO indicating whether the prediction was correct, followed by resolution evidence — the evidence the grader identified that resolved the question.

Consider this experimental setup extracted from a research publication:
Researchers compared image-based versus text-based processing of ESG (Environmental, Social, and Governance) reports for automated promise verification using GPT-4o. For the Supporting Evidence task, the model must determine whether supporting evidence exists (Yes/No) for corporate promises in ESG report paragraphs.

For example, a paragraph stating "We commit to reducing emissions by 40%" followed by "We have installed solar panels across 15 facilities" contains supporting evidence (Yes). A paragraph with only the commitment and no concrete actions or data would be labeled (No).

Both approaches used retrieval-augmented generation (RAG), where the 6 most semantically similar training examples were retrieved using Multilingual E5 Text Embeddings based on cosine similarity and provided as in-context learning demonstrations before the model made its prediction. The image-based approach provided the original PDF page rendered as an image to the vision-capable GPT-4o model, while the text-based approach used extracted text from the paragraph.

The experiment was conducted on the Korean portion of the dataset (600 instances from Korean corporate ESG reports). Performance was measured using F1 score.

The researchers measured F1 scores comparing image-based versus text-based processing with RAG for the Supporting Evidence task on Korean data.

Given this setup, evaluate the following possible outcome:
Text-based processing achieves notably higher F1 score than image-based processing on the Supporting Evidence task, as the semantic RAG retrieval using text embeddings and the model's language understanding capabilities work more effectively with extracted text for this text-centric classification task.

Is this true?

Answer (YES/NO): NO